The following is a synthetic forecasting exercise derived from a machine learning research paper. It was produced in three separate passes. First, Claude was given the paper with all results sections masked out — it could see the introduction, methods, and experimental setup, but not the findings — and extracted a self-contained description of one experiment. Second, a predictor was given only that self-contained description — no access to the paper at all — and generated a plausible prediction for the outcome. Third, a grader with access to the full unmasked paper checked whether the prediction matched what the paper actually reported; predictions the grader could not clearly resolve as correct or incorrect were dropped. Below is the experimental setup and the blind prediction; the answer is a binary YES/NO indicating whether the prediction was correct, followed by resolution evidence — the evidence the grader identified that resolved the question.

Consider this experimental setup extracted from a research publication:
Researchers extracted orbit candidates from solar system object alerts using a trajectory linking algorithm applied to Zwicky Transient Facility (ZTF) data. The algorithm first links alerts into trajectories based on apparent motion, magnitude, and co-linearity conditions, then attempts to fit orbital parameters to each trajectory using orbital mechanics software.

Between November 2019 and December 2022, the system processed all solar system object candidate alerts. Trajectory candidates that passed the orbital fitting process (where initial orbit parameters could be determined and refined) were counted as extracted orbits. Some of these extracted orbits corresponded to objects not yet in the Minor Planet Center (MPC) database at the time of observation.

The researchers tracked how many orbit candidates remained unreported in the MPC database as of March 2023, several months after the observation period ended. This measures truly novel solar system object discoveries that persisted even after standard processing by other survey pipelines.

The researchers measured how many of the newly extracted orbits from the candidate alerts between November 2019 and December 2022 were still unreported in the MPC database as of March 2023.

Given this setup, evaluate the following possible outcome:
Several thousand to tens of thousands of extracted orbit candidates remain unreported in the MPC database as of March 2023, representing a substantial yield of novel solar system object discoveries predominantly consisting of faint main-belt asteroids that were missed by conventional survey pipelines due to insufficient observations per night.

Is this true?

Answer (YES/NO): NO